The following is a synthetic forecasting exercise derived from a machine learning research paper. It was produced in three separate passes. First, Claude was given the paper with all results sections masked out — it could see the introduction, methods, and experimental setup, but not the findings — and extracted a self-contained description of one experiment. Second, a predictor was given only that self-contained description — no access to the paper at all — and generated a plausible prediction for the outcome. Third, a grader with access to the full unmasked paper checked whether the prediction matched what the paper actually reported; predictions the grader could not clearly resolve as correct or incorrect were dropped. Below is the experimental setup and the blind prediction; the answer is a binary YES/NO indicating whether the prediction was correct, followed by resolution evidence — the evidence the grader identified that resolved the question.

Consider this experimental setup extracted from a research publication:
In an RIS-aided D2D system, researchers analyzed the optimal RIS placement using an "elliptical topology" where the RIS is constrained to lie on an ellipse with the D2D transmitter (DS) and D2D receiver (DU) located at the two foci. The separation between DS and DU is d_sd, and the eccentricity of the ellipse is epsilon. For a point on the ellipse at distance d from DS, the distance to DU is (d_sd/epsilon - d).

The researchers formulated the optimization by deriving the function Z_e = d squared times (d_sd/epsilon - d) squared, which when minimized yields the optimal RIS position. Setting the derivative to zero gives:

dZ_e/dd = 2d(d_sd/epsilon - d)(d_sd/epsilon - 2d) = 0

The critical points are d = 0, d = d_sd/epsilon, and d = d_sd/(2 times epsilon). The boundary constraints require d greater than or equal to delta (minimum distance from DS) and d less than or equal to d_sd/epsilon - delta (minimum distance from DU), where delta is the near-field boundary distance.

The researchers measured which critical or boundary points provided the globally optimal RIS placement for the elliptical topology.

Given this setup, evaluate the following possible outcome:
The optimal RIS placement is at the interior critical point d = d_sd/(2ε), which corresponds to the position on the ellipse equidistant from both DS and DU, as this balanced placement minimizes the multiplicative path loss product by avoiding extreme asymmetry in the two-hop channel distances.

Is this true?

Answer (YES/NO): NO